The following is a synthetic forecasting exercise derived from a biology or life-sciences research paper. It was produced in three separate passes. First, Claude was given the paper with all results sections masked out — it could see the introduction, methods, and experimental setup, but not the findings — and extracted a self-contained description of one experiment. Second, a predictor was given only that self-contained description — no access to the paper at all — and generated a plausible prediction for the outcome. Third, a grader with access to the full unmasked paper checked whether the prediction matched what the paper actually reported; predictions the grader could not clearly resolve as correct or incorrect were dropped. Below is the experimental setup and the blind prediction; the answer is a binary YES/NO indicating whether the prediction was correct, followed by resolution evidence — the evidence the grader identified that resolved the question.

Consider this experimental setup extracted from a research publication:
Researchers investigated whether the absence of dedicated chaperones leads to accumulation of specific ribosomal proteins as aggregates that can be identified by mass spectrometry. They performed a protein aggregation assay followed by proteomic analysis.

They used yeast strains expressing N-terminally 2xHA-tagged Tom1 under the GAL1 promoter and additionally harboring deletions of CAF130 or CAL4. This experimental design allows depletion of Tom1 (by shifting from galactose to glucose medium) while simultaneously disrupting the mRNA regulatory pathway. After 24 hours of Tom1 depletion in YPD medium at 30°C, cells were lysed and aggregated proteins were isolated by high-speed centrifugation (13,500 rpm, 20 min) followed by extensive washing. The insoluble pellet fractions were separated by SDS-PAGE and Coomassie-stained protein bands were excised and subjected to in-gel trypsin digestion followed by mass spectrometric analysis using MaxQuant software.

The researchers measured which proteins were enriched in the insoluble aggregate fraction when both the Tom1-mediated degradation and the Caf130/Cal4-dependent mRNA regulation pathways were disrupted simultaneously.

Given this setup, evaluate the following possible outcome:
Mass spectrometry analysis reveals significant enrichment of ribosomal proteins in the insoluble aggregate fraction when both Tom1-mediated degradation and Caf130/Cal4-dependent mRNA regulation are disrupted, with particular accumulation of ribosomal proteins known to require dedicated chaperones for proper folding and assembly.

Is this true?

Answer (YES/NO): YES